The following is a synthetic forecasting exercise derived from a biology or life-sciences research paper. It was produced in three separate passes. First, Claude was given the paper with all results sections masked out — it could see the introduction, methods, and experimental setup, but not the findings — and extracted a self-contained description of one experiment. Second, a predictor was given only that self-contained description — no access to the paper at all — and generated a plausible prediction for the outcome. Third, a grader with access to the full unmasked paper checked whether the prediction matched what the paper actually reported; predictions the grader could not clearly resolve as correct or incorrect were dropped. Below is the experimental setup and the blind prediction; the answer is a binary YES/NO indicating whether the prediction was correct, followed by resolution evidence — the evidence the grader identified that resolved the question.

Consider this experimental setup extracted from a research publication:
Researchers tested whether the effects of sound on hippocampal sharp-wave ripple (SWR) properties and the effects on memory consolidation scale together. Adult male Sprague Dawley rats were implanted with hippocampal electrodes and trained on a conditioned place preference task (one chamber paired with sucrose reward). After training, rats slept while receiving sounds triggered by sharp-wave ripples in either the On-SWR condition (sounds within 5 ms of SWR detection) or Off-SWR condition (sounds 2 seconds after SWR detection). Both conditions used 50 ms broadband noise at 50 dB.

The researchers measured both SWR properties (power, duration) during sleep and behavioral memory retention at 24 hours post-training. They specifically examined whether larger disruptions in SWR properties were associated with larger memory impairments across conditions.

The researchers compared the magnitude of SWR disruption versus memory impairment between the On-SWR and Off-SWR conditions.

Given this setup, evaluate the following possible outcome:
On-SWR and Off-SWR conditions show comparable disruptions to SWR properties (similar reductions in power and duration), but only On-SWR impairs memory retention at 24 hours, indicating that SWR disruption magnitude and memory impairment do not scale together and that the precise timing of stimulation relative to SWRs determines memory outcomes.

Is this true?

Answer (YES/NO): NO